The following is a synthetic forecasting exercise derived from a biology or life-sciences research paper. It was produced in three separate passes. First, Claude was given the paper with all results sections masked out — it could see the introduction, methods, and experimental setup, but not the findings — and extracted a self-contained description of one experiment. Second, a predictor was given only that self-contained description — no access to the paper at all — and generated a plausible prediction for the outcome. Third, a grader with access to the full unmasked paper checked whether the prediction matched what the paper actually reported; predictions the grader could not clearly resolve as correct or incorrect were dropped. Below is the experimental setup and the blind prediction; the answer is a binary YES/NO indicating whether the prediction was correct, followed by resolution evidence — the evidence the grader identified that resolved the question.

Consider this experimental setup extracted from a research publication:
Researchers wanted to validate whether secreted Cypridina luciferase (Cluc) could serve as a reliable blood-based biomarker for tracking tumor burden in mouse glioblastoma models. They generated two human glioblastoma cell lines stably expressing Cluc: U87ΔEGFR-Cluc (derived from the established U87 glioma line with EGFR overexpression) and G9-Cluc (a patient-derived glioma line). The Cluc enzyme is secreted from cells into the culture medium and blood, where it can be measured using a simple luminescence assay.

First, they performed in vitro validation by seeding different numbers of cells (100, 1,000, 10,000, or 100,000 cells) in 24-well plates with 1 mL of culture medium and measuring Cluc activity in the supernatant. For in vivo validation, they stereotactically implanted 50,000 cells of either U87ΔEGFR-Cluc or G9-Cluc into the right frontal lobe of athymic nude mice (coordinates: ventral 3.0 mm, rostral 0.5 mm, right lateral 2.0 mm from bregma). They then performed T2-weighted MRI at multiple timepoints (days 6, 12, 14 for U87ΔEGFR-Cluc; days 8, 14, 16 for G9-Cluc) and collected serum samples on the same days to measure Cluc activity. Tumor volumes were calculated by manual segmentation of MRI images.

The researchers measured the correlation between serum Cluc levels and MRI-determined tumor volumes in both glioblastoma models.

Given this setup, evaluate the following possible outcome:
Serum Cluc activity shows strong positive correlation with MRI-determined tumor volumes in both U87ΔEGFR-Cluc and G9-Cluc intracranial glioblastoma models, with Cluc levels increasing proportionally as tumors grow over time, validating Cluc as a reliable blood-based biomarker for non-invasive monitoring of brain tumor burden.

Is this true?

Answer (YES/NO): YES